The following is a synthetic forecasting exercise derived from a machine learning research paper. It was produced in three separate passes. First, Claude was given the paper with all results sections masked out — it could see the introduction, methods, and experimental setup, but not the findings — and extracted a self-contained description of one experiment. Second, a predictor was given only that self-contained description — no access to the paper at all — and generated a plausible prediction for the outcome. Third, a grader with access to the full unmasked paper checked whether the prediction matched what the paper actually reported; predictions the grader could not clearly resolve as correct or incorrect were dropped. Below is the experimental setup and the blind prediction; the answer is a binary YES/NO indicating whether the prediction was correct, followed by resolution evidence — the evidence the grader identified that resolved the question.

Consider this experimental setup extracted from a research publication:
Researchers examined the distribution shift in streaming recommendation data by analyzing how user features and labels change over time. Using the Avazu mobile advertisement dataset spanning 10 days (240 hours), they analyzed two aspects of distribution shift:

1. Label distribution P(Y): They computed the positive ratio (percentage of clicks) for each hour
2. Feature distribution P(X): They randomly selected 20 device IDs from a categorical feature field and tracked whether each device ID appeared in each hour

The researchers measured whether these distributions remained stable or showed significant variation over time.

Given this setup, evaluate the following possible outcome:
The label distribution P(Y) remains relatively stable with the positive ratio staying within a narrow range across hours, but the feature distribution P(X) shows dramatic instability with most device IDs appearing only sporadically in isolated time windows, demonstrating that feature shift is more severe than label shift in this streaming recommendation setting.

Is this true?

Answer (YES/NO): NO